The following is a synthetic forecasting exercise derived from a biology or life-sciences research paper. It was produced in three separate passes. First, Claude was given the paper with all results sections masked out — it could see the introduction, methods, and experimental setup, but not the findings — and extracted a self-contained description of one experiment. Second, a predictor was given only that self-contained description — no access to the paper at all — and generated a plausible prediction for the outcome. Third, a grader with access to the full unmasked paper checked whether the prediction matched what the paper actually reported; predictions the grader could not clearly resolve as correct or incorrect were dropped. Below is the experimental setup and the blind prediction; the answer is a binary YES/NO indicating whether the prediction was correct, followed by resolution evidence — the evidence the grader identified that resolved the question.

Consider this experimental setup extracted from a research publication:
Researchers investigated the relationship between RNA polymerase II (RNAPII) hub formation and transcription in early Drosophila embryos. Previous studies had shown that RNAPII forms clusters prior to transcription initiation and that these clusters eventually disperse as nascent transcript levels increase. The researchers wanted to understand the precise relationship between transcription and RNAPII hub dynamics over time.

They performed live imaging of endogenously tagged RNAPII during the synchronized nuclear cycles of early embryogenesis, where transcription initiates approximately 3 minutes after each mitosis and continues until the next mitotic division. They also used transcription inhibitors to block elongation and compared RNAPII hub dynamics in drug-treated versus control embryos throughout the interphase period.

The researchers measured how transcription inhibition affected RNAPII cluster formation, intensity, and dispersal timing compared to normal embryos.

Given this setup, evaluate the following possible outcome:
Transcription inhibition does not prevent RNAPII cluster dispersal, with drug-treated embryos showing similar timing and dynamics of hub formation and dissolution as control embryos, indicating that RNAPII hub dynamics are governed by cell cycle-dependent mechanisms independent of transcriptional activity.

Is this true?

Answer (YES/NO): NO